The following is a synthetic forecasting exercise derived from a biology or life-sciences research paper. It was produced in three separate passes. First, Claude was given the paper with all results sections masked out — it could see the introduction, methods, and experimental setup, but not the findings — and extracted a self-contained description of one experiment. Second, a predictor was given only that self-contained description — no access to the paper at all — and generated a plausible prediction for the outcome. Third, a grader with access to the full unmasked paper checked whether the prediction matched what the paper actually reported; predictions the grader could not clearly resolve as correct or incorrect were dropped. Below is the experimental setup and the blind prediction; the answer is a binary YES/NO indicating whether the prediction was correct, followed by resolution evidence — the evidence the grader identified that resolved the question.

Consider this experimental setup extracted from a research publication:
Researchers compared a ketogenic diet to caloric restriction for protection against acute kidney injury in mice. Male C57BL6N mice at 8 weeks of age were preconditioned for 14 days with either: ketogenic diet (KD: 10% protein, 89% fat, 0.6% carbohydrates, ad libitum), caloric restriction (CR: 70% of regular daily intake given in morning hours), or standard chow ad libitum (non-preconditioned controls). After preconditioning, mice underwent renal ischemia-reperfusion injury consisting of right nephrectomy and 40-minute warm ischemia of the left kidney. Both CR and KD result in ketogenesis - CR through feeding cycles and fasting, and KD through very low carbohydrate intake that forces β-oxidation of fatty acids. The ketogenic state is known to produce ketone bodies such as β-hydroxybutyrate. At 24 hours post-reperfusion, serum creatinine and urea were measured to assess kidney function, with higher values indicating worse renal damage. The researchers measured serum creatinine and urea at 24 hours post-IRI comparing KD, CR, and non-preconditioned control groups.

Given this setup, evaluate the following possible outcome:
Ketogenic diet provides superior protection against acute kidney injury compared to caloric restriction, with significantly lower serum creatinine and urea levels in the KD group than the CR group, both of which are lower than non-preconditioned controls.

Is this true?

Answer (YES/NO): NO